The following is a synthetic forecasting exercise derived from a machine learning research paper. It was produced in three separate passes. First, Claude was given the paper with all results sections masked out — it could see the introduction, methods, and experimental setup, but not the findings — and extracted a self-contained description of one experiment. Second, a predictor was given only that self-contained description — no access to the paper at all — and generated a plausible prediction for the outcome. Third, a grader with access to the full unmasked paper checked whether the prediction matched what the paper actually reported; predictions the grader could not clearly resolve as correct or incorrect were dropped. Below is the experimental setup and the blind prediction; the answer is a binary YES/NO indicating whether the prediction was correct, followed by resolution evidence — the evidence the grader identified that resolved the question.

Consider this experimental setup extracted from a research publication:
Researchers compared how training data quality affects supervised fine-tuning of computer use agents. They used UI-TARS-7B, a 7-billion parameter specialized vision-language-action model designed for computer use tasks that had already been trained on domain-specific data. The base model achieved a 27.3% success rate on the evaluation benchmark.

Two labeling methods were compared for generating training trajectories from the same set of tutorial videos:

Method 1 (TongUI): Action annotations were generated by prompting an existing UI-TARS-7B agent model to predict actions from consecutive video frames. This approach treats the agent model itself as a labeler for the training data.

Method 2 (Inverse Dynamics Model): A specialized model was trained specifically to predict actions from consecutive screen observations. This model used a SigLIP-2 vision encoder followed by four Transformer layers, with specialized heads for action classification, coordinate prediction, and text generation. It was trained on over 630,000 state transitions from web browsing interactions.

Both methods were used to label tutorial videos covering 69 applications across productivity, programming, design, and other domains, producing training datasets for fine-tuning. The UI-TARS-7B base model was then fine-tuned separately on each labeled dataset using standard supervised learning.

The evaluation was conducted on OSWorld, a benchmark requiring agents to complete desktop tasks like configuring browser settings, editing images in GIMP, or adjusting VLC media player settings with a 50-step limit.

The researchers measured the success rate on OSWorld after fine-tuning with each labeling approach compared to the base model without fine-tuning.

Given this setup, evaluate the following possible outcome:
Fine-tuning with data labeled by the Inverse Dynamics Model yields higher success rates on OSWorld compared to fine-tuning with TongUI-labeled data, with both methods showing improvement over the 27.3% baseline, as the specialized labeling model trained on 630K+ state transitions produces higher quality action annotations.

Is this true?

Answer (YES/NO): NO